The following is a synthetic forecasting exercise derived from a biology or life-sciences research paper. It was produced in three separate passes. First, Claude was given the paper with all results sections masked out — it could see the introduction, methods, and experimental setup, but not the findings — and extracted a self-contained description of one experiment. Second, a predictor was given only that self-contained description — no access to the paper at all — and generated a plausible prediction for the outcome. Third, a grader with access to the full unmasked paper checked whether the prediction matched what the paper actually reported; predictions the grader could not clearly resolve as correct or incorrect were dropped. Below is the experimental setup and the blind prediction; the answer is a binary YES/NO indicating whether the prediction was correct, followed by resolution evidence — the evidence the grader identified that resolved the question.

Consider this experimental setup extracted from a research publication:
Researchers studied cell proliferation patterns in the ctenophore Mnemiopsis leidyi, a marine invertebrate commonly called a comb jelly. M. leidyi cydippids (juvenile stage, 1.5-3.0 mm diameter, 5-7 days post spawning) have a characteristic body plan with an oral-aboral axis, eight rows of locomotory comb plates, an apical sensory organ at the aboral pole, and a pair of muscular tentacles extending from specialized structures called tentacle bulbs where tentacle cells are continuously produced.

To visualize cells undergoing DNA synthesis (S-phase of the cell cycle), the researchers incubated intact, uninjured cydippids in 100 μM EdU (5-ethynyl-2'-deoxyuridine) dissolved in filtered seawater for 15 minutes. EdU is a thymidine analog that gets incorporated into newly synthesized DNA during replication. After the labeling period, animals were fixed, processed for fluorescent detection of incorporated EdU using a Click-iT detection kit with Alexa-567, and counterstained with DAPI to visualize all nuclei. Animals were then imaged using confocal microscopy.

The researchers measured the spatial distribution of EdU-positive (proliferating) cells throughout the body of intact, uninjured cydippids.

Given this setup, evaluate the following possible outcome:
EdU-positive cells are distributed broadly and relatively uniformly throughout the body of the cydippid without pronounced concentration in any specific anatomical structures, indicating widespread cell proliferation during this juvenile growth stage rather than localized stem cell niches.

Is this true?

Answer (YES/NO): NO